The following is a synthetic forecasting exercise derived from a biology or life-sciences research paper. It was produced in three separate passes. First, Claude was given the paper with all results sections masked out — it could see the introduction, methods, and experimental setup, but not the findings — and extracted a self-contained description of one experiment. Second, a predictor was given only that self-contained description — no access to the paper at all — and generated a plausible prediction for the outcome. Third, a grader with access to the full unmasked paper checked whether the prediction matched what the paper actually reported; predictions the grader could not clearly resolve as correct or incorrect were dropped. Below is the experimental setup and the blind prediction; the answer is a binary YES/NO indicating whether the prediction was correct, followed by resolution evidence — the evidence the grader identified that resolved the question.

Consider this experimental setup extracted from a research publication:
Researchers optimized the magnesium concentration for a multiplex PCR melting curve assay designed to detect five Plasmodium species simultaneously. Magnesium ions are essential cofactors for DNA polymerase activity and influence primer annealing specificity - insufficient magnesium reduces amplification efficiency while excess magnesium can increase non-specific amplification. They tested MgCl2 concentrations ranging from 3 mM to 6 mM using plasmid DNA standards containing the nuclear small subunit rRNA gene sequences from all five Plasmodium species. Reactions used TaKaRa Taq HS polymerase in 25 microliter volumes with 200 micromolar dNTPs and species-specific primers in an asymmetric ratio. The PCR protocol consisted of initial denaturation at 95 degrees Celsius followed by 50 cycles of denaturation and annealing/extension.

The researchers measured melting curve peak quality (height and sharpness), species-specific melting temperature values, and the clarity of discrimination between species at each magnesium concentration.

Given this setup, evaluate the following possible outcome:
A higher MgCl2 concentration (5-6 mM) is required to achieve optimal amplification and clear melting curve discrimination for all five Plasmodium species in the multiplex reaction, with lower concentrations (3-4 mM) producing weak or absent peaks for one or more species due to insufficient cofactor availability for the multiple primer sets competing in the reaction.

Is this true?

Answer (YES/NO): NO